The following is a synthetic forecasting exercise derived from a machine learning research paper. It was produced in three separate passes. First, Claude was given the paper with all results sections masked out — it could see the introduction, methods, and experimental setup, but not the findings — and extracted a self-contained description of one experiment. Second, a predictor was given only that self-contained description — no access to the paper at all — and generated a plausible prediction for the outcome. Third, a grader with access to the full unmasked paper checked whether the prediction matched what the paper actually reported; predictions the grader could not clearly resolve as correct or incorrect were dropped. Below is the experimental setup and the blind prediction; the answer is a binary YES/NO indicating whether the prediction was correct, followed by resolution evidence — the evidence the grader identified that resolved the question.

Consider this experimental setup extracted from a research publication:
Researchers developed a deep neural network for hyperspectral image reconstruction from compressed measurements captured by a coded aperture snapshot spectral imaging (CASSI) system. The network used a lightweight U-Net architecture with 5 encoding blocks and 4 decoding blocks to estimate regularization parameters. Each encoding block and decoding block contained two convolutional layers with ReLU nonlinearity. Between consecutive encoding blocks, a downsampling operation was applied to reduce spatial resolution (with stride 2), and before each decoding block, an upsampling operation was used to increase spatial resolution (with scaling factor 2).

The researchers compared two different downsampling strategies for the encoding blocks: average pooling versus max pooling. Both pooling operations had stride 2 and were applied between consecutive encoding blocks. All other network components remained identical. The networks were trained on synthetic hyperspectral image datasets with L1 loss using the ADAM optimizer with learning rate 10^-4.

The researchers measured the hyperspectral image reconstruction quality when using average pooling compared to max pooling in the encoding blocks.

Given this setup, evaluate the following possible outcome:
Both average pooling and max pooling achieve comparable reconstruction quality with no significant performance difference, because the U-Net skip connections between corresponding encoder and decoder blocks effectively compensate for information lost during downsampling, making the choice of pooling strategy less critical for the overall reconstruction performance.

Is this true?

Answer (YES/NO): NO